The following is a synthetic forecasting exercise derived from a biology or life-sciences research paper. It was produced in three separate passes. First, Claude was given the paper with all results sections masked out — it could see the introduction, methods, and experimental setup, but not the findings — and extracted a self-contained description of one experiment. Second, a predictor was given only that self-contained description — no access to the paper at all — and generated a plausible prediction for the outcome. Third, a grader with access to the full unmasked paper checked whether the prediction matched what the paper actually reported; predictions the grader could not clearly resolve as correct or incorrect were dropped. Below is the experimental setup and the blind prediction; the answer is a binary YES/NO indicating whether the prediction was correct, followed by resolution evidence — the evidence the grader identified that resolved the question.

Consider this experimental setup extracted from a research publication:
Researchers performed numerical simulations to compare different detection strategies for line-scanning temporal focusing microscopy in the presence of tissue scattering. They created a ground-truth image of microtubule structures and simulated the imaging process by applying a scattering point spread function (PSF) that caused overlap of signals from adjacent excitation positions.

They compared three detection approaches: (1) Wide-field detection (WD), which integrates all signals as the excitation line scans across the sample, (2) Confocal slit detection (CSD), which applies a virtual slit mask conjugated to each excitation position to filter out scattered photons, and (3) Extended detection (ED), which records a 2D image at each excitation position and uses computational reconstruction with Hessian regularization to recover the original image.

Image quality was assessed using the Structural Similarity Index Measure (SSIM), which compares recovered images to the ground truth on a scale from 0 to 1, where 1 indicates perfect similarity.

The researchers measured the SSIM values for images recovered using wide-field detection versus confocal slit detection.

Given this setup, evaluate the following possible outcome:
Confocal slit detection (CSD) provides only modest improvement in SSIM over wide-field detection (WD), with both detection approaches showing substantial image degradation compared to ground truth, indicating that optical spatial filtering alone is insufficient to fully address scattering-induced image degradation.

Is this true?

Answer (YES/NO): NO